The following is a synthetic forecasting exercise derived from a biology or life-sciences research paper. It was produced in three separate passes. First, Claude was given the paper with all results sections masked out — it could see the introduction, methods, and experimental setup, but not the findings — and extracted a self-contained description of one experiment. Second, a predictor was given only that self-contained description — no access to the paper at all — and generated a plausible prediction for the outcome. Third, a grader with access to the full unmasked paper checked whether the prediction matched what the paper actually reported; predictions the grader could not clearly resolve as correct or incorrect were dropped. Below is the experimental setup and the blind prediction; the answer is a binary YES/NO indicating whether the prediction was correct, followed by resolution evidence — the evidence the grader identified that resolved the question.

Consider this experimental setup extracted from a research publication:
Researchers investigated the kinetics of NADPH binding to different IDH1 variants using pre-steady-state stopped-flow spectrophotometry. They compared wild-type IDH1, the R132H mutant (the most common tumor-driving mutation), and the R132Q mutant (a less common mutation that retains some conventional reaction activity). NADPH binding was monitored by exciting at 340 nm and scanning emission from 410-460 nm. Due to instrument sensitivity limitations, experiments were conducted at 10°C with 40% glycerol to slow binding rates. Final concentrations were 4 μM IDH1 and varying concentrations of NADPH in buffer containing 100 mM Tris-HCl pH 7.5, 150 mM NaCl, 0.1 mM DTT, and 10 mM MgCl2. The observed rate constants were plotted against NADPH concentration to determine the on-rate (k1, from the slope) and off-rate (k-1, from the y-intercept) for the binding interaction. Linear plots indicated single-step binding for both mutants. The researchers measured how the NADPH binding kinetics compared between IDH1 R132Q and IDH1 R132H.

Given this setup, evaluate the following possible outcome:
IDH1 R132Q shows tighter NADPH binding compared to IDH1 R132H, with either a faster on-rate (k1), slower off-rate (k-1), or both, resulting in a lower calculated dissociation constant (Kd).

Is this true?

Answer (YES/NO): NO